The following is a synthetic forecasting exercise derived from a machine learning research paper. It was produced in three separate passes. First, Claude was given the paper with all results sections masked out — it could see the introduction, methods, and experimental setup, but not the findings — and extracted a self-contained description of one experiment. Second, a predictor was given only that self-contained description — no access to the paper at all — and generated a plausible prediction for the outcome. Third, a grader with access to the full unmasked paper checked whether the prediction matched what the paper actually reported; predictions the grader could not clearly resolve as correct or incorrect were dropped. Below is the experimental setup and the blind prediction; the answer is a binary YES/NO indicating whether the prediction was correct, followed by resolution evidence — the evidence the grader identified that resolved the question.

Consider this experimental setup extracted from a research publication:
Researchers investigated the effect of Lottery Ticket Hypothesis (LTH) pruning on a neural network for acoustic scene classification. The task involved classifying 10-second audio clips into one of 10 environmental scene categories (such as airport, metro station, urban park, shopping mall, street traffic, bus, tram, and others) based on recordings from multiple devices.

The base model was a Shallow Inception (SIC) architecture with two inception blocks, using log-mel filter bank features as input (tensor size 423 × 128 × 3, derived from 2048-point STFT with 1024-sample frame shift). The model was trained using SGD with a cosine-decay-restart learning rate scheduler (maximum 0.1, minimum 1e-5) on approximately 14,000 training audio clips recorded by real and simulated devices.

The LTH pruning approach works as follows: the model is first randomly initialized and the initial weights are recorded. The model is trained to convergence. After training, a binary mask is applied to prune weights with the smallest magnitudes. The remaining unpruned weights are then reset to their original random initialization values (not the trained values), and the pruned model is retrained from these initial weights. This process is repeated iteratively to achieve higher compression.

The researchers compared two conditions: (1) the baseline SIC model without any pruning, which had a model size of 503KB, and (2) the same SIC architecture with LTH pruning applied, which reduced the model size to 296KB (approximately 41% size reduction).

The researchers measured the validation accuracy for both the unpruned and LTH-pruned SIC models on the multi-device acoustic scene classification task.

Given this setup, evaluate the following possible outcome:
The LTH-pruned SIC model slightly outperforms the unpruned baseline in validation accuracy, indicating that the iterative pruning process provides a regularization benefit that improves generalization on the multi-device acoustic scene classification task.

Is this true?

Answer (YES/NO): YES